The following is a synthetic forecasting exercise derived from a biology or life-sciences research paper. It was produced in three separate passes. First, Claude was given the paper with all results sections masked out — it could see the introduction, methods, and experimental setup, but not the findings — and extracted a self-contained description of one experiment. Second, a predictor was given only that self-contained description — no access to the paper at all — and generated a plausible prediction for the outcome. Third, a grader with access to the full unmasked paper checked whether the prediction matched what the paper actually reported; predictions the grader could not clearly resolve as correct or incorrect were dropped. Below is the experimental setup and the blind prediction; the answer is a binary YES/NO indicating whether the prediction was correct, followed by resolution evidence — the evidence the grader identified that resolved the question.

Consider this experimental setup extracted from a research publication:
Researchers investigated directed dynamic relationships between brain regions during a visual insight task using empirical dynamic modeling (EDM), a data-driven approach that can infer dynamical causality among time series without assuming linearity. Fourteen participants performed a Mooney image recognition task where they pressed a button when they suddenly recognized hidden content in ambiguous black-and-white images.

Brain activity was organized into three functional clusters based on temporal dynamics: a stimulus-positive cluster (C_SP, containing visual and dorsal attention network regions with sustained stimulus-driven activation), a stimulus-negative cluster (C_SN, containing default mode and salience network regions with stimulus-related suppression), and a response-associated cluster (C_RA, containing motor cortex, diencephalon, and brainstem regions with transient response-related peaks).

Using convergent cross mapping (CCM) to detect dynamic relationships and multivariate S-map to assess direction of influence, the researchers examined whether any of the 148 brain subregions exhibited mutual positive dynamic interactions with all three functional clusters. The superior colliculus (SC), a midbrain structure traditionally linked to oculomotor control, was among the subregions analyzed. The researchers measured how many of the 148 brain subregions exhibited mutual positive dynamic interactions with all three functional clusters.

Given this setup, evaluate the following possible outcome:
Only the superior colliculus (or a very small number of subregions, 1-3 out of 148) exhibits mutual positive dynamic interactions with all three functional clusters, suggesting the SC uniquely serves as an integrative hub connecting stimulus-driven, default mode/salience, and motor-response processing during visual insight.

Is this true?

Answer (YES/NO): YES